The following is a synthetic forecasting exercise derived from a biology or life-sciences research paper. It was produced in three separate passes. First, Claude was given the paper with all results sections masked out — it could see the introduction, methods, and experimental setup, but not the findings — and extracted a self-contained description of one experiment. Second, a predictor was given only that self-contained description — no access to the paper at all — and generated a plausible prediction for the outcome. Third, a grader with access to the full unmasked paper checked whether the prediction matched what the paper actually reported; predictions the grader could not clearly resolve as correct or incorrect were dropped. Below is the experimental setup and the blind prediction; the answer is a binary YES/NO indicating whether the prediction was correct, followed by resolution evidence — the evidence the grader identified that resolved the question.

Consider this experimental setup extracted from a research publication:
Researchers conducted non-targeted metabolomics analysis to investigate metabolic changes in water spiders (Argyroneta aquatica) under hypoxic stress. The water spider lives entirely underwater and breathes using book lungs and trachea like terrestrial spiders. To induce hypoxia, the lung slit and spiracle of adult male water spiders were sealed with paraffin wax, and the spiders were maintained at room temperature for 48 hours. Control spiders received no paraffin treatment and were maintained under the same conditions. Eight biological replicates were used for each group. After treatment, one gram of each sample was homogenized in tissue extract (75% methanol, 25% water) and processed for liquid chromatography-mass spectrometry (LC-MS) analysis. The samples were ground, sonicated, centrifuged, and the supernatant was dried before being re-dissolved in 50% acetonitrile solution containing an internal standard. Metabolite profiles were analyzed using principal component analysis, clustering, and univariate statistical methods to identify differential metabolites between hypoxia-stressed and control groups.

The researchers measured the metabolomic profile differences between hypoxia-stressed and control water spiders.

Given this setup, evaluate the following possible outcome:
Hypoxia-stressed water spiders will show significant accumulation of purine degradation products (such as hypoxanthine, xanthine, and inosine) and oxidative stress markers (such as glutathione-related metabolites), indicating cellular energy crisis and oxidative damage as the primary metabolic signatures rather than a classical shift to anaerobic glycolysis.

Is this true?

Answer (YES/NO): NO